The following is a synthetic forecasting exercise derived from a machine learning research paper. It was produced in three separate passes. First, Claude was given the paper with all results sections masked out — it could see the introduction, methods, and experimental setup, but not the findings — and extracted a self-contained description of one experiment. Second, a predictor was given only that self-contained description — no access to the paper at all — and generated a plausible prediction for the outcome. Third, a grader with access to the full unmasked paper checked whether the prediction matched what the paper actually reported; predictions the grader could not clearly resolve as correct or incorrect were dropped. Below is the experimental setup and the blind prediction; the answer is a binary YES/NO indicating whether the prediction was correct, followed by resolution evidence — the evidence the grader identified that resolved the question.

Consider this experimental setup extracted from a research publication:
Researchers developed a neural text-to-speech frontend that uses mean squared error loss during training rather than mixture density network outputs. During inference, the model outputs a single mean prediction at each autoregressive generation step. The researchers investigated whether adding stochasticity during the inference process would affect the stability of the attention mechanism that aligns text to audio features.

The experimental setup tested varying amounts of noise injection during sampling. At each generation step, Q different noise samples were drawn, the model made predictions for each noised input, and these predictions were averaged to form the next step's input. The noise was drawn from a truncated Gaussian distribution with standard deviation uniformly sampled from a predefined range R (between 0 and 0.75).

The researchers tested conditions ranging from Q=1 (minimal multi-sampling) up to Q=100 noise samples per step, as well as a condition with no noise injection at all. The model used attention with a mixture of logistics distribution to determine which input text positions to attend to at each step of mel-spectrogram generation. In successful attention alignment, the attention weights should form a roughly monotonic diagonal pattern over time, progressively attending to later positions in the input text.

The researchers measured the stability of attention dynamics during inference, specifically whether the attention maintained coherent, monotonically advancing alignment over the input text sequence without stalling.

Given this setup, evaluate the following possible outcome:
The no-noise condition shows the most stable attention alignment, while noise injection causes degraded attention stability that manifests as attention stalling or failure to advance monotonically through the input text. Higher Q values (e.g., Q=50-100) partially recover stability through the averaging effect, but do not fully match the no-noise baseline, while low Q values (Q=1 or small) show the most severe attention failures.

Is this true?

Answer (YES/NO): NO